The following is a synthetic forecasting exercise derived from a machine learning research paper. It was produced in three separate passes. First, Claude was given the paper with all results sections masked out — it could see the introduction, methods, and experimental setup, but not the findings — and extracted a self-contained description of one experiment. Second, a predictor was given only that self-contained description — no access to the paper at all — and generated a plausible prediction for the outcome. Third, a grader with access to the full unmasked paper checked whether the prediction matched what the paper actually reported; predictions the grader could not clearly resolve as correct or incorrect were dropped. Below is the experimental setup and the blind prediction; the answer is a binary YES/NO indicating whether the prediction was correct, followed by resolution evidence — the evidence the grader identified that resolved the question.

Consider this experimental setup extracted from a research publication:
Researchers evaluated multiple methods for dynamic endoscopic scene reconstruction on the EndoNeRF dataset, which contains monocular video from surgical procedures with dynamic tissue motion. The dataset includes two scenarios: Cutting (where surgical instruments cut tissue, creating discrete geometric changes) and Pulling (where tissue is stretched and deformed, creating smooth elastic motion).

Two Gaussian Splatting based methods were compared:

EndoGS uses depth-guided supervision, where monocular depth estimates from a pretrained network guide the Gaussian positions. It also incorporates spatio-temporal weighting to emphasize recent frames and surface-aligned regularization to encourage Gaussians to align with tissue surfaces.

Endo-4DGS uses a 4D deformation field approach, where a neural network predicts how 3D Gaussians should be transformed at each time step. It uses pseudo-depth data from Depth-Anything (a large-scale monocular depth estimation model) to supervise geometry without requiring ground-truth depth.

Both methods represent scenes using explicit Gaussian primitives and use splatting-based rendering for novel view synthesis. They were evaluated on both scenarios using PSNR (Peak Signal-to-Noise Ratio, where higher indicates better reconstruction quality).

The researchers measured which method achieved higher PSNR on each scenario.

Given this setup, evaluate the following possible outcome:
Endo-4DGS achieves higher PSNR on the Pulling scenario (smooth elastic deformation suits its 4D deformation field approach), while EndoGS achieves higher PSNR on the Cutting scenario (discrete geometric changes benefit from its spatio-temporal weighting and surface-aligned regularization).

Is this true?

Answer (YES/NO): YES